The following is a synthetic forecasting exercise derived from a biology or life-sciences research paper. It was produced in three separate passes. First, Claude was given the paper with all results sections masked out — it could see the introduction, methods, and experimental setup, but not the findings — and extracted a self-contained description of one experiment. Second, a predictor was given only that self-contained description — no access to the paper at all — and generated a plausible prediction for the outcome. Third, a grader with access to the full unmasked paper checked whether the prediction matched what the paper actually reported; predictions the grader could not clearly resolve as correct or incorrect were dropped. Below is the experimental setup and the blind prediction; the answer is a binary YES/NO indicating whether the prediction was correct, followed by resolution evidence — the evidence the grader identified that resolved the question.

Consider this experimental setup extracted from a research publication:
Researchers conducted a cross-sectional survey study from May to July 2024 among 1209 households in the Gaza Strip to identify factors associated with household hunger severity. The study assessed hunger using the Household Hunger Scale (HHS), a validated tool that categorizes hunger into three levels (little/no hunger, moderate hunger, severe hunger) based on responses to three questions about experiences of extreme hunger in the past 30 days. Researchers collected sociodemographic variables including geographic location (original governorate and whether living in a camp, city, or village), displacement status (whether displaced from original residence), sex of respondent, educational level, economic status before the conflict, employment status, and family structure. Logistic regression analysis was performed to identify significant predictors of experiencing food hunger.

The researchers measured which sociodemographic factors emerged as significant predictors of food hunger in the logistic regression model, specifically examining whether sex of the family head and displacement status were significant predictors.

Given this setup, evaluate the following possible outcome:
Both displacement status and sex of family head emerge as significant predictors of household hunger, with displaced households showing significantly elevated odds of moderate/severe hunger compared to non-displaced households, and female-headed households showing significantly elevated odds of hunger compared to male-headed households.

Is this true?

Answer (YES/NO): NO